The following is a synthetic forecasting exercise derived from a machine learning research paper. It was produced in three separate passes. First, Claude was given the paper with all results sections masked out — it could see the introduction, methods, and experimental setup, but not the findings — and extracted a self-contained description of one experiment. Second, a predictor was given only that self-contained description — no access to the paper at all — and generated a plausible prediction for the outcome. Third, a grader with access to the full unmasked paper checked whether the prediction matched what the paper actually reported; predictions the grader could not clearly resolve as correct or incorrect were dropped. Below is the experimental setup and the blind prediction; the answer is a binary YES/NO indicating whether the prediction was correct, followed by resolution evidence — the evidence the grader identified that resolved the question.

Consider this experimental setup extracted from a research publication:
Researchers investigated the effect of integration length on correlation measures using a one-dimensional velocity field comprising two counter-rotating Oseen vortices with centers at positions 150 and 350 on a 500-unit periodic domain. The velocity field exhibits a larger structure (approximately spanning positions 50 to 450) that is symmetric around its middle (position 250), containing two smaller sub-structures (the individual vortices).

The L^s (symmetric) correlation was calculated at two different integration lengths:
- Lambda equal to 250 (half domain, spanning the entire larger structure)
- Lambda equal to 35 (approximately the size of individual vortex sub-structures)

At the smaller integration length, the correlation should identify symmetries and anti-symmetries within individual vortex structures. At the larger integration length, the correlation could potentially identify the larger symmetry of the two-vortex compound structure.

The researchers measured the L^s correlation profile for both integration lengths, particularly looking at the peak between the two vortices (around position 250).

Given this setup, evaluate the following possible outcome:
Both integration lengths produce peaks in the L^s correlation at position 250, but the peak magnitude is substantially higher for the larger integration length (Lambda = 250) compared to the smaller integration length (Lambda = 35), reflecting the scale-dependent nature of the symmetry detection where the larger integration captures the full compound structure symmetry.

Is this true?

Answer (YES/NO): NO